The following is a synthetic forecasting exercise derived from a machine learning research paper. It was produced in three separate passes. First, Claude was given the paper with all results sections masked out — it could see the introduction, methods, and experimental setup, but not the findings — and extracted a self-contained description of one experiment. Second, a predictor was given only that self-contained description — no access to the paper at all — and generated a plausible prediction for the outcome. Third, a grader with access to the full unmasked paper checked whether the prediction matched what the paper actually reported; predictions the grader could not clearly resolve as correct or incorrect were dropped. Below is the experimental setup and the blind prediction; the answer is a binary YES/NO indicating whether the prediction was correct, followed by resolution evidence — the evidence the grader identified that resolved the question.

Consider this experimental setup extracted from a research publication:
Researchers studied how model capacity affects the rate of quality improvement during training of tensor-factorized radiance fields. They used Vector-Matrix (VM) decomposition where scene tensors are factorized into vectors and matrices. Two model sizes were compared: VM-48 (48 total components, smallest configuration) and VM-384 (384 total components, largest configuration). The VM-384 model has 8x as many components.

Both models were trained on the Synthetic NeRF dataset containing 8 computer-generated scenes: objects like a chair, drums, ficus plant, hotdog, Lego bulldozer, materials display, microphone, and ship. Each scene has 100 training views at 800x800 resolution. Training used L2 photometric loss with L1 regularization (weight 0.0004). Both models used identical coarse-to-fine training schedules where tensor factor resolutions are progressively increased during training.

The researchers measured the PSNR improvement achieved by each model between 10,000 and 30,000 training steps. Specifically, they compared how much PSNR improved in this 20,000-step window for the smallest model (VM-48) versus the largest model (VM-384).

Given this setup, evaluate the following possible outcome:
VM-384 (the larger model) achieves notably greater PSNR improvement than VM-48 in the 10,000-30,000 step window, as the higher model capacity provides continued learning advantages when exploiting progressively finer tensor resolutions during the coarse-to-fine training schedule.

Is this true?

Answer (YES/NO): NO